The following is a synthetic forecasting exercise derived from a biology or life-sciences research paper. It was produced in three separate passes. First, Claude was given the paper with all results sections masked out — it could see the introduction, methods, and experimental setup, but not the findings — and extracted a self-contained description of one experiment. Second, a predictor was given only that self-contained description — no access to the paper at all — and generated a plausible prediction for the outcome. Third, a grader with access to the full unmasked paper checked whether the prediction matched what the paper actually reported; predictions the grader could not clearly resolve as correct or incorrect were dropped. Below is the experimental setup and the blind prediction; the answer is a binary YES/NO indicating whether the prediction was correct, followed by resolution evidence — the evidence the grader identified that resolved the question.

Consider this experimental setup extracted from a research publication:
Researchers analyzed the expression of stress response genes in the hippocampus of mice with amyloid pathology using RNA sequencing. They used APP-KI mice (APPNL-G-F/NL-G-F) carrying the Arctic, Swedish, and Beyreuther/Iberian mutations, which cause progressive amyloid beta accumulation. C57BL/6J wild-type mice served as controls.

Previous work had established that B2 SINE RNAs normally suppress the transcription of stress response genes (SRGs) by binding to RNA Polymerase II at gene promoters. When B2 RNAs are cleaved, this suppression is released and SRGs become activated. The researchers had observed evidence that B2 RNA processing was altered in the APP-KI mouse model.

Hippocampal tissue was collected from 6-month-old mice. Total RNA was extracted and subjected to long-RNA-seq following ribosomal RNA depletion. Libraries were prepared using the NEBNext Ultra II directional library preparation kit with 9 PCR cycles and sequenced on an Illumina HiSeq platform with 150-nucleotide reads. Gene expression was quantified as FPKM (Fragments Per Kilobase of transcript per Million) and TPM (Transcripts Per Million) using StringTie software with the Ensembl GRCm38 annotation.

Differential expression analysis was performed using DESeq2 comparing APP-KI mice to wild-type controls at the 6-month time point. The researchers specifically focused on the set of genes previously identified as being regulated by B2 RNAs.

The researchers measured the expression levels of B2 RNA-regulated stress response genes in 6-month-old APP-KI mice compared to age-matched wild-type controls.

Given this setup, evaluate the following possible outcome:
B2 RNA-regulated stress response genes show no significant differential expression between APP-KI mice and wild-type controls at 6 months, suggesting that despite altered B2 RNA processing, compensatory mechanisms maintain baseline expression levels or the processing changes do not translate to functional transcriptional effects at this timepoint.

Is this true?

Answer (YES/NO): NO